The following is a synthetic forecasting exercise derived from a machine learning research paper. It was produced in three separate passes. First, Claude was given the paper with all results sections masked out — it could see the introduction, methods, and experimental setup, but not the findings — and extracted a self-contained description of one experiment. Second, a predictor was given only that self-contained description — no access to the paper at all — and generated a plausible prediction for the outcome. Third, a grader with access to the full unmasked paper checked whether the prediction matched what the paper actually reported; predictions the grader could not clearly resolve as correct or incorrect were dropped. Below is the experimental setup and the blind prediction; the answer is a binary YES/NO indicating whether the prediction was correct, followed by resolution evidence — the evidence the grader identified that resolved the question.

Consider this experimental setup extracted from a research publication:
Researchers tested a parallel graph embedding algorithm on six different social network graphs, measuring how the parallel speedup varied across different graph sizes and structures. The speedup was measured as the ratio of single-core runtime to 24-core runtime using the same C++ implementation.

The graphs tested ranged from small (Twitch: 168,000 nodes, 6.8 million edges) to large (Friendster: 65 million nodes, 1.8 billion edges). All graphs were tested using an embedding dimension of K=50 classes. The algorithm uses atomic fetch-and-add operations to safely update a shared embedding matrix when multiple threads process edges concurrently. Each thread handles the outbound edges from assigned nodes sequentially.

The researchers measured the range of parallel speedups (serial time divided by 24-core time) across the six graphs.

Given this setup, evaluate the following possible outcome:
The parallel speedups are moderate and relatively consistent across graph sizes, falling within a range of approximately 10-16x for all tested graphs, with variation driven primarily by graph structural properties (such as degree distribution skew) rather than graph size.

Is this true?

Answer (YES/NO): NO